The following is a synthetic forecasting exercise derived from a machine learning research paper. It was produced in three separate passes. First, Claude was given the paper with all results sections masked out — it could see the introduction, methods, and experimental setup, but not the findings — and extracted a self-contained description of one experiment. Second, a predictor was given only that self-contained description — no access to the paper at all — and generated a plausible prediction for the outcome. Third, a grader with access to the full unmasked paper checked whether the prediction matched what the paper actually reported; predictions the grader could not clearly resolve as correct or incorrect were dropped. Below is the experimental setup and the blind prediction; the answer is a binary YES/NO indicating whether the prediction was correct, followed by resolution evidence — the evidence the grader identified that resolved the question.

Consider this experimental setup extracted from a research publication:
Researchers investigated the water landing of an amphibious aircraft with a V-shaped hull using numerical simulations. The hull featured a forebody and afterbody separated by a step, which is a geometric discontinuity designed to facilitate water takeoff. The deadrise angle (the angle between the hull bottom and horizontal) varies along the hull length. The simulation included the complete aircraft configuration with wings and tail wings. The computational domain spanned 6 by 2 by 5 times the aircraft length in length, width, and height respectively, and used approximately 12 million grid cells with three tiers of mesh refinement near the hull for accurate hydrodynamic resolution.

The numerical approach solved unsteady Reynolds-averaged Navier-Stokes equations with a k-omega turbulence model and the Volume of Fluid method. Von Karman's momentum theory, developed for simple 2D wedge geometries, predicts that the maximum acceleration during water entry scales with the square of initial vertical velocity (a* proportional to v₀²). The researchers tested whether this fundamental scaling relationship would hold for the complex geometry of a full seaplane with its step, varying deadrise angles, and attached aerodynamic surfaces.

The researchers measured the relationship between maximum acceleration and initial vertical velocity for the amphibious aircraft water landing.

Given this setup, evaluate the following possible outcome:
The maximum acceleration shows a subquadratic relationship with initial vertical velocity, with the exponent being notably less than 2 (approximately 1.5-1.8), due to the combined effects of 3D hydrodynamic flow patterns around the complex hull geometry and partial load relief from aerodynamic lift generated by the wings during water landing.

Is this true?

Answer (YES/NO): NO